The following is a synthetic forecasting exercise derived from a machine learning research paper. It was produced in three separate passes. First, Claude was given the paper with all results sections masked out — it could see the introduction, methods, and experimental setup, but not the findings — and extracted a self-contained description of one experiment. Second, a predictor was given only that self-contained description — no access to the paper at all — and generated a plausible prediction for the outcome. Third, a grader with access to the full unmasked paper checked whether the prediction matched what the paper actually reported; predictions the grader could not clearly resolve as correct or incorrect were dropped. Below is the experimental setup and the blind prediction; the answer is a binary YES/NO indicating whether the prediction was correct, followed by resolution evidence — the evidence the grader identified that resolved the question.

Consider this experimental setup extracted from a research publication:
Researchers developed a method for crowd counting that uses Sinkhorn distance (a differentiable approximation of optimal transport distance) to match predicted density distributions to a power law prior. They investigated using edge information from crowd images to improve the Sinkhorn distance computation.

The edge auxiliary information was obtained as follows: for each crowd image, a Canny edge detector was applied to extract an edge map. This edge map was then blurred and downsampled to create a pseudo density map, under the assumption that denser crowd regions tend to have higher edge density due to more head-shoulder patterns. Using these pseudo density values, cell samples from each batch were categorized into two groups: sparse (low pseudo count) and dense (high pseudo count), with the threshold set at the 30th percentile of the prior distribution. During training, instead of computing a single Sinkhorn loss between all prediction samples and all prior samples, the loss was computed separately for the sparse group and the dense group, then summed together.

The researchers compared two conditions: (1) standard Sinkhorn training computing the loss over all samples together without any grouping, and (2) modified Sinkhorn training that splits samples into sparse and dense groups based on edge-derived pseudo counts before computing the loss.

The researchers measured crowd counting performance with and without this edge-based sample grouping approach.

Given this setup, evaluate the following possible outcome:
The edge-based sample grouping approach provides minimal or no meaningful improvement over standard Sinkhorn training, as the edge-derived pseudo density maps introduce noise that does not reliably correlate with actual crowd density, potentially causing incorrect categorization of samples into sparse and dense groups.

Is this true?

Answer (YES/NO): NO